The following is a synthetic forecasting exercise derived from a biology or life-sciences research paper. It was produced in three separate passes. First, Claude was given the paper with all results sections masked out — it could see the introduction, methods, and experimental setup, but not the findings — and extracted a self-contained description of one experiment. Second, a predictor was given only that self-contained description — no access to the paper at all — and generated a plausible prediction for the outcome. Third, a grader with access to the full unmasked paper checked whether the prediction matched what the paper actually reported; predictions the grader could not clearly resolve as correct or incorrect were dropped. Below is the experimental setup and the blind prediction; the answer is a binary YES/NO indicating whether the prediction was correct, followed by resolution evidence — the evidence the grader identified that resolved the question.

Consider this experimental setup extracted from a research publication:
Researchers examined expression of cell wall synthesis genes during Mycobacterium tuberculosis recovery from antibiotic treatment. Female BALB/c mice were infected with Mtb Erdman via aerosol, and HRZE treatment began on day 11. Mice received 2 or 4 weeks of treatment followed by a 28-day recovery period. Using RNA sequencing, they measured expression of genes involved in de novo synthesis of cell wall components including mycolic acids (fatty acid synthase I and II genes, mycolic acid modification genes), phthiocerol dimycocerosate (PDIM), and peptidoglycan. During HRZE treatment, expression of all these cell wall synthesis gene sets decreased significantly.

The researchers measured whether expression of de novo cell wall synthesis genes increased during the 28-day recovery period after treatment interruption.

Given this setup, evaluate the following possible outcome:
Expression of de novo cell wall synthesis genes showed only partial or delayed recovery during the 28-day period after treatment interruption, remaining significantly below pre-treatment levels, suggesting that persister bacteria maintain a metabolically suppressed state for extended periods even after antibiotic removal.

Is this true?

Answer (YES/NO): NO